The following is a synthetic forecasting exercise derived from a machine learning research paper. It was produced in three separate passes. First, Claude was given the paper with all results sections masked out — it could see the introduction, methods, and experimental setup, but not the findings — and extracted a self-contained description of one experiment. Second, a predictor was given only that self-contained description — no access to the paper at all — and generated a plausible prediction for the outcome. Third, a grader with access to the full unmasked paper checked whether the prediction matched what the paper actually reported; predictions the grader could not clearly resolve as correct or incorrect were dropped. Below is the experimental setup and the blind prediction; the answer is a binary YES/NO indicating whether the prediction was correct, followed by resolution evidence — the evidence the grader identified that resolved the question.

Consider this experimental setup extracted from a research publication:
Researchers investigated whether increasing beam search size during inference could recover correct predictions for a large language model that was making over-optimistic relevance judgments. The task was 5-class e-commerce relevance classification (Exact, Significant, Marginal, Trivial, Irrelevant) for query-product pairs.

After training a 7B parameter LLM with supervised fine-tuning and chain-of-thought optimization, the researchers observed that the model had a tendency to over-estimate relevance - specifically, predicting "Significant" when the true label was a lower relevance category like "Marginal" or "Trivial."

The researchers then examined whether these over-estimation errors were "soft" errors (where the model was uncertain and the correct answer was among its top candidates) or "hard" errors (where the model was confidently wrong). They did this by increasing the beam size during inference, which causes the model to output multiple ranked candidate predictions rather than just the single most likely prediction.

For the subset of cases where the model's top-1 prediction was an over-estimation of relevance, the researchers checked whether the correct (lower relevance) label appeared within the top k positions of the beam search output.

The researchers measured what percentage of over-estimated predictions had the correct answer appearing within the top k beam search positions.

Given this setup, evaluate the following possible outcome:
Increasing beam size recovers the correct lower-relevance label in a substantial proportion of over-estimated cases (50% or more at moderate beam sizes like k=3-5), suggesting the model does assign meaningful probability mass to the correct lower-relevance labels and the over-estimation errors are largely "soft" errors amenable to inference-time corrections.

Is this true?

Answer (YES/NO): YES